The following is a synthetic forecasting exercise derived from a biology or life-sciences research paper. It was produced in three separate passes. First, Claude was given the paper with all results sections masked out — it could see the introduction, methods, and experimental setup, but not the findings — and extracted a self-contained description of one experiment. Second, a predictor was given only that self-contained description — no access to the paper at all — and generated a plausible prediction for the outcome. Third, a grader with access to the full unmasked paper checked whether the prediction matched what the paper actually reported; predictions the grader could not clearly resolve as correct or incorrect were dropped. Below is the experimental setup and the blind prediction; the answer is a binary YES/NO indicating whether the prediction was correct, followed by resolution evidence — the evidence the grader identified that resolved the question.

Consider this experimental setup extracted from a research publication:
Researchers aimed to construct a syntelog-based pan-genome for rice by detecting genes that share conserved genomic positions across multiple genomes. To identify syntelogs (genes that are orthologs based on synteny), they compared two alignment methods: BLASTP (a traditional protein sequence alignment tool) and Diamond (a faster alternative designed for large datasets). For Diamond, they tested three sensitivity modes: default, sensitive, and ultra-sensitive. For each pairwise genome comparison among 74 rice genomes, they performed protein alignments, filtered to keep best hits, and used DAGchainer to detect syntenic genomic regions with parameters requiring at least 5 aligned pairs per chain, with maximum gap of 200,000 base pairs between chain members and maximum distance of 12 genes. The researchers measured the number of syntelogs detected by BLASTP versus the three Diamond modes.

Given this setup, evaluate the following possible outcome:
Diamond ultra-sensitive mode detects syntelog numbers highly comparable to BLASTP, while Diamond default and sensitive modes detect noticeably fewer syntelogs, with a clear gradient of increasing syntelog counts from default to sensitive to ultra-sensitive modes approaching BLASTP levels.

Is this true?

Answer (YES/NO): NO